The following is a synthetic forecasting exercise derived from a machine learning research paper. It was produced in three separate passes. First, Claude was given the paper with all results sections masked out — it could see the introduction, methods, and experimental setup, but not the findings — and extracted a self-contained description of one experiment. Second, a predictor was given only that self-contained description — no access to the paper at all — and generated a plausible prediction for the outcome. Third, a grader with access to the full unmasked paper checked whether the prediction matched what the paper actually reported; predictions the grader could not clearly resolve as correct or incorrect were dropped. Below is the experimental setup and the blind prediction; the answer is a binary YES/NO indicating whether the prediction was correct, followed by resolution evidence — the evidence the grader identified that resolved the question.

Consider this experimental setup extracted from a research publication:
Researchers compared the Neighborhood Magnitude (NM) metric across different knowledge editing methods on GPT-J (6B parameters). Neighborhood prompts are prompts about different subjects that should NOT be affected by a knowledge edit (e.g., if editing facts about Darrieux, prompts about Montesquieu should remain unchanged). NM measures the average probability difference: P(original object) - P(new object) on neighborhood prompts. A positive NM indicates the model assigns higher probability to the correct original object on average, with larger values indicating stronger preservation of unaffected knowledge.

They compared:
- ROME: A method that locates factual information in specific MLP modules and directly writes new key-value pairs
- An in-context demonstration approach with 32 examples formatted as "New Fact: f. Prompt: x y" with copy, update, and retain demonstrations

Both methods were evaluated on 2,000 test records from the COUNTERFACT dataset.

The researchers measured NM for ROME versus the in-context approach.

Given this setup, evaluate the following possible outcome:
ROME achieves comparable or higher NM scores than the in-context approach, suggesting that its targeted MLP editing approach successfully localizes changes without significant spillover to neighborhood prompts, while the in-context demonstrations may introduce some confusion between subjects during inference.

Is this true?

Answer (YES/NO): NO